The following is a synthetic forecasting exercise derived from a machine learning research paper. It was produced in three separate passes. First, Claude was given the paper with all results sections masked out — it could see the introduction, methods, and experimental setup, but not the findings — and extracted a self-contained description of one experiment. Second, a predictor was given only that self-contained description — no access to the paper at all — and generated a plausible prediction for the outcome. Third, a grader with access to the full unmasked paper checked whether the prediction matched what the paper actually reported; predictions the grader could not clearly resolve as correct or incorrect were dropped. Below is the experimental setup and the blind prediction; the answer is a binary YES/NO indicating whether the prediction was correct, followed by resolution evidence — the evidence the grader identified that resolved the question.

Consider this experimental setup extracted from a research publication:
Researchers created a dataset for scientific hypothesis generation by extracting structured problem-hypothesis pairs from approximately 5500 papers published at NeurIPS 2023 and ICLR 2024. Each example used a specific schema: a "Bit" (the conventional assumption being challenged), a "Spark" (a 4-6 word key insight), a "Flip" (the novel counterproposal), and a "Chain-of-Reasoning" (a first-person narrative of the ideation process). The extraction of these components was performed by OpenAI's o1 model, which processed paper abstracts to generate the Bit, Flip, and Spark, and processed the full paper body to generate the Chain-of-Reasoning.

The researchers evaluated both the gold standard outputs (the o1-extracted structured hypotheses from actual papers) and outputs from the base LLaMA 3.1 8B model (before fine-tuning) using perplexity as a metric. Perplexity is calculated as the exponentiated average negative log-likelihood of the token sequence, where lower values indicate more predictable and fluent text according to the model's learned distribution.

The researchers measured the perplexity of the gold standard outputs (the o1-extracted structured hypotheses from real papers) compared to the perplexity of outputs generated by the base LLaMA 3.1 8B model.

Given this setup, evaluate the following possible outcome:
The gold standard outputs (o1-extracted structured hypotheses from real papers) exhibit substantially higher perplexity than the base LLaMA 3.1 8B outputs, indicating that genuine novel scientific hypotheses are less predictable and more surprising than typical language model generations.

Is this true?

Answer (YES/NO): YES